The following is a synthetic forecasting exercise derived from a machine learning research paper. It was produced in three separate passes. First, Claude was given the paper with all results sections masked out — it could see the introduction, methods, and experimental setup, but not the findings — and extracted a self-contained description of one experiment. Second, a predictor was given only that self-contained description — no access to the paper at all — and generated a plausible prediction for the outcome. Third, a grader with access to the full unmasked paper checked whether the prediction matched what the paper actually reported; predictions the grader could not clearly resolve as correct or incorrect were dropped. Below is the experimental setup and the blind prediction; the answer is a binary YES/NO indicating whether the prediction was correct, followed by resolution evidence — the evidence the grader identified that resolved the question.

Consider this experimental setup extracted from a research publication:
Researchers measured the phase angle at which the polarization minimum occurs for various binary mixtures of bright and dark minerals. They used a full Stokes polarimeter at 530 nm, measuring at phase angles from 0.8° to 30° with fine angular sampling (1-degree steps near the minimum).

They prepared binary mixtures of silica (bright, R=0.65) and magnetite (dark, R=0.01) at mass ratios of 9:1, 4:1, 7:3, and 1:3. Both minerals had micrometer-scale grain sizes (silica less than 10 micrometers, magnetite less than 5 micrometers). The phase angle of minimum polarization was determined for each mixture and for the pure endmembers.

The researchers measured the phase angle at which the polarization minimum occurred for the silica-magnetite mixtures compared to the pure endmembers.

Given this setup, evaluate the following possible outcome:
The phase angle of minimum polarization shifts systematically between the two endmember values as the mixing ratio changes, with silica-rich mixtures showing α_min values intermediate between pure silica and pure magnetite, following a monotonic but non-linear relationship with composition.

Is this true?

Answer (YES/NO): NO